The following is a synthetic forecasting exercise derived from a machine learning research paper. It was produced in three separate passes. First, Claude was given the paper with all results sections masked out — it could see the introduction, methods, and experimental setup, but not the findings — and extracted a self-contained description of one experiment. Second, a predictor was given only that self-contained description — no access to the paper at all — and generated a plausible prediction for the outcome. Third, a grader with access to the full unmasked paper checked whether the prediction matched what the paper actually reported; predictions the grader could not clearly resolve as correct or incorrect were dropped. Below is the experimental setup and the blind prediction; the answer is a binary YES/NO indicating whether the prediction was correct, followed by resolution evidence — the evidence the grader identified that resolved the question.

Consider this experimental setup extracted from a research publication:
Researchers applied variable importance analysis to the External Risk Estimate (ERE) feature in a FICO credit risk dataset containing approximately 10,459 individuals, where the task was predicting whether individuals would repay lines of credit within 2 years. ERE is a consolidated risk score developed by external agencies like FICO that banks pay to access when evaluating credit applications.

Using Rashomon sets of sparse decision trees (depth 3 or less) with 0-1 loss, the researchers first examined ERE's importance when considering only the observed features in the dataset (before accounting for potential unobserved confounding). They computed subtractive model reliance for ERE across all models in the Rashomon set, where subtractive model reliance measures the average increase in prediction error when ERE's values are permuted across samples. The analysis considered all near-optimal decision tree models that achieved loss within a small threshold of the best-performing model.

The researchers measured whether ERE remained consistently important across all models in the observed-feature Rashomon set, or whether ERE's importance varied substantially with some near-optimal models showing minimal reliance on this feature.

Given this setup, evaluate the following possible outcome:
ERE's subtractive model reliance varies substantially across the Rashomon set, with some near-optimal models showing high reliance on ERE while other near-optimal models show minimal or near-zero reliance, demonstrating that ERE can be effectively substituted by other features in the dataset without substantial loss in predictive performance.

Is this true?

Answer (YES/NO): NO